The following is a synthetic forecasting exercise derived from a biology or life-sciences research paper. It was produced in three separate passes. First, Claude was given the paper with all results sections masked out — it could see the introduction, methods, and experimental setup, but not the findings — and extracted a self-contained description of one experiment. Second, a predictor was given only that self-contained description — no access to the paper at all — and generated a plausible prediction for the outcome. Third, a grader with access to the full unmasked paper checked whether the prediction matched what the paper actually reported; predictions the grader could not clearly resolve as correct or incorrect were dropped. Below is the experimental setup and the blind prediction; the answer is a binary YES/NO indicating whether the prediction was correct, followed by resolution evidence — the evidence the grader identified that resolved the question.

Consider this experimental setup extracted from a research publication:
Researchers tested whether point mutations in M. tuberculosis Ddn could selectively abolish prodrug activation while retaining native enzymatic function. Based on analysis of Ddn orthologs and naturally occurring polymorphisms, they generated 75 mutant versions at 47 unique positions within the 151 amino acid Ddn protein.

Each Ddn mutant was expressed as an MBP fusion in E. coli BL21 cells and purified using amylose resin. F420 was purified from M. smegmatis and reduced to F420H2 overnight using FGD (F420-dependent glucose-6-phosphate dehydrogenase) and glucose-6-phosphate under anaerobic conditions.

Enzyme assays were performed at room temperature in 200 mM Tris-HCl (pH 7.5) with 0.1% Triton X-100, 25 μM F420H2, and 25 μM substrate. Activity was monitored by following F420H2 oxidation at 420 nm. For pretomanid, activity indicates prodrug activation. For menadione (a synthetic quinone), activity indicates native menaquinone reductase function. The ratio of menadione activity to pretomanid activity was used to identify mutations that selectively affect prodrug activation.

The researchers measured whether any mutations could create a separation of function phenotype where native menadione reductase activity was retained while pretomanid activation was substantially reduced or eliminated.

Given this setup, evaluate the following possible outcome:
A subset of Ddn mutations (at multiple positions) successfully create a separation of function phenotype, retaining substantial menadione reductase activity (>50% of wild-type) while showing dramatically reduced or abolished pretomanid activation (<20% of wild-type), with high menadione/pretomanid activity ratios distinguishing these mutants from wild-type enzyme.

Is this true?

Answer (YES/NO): YES